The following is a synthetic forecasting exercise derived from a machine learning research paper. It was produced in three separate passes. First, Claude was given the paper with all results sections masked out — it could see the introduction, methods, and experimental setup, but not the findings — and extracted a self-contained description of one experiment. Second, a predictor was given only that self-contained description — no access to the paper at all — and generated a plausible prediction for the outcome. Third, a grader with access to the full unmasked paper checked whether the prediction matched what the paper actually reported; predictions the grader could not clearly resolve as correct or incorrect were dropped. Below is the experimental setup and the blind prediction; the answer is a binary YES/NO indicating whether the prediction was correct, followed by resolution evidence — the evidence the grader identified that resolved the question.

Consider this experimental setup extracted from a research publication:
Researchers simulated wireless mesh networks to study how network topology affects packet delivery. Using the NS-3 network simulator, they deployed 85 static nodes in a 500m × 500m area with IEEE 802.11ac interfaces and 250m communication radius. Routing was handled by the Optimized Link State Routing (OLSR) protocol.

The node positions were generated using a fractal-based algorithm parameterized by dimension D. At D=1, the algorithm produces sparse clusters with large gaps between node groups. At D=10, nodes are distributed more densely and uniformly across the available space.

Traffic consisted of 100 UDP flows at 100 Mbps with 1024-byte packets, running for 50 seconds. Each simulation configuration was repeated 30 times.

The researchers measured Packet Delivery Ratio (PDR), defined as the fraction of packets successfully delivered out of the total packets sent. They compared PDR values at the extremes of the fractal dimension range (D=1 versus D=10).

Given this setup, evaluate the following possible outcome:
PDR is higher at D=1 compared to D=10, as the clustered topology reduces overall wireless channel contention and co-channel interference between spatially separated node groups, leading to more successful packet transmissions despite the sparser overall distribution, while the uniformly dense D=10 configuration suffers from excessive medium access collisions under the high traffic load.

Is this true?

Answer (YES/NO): NO